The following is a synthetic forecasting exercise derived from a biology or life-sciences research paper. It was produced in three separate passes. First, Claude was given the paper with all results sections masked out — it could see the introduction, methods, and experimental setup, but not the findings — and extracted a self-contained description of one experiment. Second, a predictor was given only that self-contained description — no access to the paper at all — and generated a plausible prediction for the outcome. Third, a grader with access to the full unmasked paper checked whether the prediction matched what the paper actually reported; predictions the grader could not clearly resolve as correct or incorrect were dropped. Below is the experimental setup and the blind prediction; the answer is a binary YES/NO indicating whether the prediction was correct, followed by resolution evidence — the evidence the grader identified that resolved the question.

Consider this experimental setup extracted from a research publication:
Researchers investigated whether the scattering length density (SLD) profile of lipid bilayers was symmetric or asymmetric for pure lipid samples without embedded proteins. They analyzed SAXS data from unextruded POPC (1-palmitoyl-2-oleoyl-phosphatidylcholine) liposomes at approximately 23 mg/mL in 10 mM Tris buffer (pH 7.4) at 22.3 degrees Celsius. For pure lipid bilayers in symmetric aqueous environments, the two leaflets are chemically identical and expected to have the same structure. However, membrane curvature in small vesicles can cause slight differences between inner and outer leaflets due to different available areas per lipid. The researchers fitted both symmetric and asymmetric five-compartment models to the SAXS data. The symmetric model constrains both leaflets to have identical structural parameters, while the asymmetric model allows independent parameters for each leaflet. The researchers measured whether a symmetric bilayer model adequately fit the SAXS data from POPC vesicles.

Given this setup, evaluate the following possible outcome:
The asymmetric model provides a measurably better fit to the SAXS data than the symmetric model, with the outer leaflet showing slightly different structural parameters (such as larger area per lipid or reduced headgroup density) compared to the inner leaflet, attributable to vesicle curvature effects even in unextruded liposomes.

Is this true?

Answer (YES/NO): NO